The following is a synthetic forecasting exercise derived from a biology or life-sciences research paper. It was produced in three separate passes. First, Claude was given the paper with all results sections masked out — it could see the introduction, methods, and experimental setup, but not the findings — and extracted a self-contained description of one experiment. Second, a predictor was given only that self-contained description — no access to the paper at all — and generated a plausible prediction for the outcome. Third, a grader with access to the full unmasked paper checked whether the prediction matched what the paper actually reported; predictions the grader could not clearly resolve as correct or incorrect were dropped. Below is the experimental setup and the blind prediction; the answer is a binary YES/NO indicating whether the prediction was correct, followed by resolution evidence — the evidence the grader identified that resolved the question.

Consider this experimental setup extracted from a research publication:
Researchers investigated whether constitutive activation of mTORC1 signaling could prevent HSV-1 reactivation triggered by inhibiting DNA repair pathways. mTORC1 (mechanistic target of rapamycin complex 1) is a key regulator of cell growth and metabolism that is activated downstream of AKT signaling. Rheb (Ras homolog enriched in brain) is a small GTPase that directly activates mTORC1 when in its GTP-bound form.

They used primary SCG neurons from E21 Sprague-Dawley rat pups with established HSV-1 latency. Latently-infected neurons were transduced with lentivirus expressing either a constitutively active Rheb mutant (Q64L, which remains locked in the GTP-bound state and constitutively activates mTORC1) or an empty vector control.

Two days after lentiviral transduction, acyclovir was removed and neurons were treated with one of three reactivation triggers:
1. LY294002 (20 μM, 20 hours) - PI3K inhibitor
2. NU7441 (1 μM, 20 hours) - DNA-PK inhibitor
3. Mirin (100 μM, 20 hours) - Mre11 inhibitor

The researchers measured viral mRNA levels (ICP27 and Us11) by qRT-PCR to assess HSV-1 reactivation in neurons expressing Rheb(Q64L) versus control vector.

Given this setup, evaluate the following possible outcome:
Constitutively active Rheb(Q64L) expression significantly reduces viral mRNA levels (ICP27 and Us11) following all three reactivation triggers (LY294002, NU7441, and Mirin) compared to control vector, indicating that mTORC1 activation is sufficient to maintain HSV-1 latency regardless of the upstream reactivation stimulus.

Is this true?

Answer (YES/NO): YES